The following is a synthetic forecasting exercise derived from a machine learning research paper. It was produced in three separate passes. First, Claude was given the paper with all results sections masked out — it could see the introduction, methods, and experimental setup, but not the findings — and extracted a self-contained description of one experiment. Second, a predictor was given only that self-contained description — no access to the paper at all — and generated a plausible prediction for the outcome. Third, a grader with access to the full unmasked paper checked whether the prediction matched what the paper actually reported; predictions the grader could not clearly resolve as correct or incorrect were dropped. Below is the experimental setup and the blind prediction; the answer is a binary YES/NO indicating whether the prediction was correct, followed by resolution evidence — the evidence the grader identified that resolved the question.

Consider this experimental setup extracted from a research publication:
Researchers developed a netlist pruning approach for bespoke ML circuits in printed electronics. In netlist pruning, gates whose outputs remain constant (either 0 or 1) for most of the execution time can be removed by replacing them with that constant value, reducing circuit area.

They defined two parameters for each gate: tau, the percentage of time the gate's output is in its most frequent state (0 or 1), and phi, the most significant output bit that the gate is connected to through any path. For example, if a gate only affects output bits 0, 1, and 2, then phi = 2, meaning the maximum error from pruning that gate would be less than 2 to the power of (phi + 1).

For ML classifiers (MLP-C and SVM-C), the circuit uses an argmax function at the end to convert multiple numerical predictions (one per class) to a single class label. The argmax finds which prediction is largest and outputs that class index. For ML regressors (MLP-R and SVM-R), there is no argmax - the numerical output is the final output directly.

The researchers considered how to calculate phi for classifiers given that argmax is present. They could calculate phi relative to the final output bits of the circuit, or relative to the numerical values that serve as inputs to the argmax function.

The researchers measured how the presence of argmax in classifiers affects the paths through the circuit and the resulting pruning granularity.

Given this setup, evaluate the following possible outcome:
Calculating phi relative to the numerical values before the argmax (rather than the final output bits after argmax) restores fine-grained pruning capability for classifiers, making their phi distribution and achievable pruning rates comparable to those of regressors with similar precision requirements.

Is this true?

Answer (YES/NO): NO